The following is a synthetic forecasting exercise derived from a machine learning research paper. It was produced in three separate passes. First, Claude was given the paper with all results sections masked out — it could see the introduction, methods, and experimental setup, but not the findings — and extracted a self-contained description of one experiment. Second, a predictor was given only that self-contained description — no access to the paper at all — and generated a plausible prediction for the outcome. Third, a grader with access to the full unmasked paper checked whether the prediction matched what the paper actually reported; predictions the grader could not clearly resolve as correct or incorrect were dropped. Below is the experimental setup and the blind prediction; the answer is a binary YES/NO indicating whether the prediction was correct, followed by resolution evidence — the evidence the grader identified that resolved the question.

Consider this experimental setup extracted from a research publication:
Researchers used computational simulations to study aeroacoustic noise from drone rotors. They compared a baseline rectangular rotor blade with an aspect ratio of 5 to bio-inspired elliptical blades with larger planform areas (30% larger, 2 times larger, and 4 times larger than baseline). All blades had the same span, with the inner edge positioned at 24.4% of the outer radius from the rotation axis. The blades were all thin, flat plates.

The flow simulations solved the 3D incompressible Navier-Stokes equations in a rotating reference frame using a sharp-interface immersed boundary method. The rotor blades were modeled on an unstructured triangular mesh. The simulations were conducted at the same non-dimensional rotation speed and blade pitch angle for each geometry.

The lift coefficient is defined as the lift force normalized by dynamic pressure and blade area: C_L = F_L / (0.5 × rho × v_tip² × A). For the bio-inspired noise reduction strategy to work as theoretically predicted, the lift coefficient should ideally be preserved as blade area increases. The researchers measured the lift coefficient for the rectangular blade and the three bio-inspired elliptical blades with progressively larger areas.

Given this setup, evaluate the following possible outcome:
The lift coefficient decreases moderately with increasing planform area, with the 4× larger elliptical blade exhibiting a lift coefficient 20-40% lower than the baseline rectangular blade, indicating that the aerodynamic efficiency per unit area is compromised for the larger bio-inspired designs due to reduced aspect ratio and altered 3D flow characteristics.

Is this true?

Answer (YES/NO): NO